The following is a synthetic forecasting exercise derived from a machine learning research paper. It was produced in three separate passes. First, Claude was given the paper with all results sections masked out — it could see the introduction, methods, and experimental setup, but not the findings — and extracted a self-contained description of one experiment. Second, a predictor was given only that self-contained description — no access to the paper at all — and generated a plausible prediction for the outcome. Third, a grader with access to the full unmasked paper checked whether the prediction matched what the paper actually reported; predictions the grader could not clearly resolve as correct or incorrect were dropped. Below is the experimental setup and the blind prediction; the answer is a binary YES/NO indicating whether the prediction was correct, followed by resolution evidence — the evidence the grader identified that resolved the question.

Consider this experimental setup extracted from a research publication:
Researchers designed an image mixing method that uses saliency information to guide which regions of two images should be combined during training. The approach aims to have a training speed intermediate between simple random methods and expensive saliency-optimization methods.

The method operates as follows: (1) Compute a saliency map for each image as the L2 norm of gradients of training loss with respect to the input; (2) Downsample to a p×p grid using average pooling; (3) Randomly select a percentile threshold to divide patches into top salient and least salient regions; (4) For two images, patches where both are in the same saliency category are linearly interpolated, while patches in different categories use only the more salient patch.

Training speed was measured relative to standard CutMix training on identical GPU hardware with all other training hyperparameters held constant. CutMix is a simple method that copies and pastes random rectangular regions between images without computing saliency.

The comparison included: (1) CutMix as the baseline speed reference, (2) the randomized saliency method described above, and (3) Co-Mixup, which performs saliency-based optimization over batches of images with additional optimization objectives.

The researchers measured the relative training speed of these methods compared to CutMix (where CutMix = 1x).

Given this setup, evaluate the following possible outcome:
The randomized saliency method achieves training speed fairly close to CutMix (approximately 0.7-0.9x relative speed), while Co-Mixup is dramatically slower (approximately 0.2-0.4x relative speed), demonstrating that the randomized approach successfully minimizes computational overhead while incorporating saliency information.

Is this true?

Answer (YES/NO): NO